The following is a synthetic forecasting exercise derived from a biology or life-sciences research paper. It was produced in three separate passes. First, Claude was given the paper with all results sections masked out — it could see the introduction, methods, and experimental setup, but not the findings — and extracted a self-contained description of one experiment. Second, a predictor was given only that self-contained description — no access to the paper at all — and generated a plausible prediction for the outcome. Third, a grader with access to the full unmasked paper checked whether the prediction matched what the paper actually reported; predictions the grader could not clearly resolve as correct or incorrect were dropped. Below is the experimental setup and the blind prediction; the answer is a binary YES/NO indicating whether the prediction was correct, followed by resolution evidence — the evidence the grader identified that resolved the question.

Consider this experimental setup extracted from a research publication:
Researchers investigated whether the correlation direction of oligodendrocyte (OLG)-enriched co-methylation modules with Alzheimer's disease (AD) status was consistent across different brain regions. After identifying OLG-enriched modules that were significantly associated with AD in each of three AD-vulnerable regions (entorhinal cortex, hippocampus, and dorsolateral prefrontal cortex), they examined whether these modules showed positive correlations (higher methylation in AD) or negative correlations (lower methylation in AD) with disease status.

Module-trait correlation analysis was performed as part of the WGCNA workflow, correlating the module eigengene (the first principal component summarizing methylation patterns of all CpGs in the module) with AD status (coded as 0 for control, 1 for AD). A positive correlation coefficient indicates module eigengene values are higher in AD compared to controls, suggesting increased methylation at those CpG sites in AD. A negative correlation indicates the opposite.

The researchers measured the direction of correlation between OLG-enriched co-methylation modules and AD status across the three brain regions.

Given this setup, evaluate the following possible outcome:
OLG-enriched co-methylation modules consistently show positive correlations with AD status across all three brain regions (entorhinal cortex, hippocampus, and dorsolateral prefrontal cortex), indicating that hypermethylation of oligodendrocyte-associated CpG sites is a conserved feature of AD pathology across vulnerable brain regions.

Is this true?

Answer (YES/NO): YES